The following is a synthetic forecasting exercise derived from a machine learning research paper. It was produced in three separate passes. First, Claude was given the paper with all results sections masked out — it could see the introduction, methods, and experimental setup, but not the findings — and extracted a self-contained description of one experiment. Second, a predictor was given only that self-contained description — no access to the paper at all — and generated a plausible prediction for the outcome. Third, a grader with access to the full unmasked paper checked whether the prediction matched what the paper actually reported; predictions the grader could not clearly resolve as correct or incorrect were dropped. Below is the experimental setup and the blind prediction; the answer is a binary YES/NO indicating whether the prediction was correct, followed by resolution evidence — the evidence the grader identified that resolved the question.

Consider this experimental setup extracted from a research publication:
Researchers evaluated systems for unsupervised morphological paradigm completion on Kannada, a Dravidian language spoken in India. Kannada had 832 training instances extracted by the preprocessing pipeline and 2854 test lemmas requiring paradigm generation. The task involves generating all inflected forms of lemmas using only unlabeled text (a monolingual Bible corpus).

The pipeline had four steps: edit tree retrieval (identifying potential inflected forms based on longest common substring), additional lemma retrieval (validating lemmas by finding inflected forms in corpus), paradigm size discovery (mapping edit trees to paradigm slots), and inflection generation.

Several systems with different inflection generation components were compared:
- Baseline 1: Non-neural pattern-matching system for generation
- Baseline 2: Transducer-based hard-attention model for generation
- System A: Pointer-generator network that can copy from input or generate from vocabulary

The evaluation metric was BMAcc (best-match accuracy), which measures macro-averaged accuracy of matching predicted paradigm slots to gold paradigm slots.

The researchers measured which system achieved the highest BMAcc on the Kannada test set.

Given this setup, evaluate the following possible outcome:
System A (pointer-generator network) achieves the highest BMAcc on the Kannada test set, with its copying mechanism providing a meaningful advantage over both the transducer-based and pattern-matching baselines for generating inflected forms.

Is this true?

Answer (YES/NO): YES